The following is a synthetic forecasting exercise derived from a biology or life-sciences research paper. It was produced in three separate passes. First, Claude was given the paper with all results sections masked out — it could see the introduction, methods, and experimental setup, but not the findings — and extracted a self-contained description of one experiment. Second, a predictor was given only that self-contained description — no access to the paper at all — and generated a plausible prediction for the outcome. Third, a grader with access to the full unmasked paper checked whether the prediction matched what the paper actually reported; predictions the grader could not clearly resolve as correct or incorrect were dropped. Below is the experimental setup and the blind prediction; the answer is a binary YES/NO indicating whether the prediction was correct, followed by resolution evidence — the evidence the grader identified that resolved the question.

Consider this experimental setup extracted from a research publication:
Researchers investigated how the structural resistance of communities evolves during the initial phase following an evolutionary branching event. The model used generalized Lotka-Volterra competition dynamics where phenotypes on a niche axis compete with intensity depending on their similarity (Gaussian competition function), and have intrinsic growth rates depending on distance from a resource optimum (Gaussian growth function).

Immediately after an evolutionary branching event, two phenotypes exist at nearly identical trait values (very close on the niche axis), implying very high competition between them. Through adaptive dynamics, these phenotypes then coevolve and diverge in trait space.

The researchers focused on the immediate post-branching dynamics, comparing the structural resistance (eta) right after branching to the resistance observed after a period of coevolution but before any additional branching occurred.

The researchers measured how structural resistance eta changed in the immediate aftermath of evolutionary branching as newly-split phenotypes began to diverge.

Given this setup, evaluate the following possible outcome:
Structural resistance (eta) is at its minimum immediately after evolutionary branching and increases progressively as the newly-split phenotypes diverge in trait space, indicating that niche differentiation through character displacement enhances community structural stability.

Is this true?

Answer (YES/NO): YES